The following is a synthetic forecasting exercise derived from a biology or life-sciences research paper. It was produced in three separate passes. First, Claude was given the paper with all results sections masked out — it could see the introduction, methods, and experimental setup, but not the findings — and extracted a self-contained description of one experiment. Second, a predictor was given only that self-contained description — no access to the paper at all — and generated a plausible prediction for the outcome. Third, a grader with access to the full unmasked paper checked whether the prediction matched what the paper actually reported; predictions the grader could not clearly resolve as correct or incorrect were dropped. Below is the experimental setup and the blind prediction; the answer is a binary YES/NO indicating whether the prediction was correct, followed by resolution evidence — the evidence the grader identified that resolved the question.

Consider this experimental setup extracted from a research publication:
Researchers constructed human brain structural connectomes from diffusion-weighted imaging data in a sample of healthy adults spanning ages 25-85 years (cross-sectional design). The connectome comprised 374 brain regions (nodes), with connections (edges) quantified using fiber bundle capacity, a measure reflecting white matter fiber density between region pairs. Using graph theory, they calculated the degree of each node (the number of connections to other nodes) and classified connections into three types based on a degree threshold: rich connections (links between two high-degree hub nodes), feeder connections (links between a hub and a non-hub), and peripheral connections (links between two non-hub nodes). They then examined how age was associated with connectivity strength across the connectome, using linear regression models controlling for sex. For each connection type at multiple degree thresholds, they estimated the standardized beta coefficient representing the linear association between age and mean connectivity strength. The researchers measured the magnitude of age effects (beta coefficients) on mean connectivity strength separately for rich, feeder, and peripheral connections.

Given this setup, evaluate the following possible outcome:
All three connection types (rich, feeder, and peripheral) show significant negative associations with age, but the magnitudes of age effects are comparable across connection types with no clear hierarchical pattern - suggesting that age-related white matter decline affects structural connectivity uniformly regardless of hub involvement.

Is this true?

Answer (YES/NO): NO